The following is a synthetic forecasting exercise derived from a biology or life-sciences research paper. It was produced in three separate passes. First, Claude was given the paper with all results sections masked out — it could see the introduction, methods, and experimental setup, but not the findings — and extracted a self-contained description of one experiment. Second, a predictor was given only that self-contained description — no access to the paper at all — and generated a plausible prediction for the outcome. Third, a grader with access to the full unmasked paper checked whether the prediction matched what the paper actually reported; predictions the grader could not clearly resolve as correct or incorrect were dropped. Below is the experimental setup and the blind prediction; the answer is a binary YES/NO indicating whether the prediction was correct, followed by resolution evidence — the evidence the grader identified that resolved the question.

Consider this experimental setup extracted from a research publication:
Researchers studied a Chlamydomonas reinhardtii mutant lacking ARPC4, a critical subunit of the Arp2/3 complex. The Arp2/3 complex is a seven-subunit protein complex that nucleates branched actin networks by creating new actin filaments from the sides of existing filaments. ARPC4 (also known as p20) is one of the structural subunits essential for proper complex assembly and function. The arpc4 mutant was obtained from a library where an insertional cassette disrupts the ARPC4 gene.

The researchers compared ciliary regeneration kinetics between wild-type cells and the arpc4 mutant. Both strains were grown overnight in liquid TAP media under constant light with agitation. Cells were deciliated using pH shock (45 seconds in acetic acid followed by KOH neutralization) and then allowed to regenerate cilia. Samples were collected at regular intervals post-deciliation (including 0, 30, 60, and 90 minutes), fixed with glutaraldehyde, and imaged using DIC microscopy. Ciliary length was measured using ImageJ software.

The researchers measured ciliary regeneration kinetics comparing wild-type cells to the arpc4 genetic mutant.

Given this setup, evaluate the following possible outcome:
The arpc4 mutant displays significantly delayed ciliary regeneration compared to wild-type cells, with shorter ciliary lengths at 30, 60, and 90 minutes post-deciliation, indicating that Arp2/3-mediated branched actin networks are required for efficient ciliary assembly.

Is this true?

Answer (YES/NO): YES